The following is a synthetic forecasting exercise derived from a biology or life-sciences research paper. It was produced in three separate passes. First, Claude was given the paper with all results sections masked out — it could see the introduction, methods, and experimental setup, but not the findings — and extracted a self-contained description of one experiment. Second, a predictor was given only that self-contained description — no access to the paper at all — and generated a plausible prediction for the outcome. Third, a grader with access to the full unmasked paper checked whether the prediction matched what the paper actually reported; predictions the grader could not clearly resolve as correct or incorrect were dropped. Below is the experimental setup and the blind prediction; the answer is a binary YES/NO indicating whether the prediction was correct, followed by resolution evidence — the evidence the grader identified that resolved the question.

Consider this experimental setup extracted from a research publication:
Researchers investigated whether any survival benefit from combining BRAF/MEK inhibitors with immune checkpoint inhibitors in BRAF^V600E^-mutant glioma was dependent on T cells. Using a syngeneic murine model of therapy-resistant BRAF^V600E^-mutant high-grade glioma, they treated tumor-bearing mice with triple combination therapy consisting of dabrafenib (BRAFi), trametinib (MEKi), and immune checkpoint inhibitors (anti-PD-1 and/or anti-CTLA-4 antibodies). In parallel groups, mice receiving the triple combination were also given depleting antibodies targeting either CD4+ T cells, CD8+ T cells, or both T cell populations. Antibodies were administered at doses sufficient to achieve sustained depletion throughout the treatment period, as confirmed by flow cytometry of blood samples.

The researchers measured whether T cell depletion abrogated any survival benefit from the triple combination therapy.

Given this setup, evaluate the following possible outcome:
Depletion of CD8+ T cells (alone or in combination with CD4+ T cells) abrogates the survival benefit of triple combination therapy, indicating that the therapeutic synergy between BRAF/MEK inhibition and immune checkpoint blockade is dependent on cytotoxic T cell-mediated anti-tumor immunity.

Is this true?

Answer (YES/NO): YES